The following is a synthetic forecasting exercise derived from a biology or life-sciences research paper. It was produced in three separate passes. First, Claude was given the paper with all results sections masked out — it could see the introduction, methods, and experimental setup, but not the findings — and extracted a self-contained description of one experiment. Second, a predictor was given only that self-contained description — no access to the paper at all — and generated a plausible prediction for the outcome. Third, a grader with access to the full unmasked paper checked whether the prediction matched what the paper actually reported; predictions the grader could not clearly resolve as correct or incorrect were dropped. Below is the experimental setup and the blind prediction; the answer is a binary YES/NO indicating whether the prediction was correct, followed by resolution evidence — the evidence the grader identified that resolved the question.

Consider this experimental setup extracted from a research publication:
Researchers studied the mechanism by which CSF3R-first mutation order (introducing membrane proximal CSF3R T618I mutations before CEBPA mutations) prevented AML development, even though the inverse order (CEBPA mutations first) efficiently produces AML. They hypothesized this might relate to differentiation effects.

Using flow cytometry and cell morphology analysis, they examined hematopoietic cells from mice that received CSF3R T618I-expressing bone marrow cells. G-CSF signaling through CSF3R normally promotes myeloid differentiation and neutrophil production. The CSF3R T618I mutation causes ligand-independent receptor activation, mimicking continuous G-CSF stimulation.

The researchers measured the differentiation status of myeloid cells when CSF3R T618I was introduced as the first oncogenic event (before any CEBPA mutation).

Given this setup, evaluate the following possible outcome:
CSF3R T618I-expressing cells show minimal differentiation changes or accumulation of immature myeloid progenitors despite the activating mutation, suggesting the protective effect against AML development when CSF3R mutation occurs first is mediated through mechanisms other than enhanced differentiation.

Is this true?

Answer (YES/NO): NO